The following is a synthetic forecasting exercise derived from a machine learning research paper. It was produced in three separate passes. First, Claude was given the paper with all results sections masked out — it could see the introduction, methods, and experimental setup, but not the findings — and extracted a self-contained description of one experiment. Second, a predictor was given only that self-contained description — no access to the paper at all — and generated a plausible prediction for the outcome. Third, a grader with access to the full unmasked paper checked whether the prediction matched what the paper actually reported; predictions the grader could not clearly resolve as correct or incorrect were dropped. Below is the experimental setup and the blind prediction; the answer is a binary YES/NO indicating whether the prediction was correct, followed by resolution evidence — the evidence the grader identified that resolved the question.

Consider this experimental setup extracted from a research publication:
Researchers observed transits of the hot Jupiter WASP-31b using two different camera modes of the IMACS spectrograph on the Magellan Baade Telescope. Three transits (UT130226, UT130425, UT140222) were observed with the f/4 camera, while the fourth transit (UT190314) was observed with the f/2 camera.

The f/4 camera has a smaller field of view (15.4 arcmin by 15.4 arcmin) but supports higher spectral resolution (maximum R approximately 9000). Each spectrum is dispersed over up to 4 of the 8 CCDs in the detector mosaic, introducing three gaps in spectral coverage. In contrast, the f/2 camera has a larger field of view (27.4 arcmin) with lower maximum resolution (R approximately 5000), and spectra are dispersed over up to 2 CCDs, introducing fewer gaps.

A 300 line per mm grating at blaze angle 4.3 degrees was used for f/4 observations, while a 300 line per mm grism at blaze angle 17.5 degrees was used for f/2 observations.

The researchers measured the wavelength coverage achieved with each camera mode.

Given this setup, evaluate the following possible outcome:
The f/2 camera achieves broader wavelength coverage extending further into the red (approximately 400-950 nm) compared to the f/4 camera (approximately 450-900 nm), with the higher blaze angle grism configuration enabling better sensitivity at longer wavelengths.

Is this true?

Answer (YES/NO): NO